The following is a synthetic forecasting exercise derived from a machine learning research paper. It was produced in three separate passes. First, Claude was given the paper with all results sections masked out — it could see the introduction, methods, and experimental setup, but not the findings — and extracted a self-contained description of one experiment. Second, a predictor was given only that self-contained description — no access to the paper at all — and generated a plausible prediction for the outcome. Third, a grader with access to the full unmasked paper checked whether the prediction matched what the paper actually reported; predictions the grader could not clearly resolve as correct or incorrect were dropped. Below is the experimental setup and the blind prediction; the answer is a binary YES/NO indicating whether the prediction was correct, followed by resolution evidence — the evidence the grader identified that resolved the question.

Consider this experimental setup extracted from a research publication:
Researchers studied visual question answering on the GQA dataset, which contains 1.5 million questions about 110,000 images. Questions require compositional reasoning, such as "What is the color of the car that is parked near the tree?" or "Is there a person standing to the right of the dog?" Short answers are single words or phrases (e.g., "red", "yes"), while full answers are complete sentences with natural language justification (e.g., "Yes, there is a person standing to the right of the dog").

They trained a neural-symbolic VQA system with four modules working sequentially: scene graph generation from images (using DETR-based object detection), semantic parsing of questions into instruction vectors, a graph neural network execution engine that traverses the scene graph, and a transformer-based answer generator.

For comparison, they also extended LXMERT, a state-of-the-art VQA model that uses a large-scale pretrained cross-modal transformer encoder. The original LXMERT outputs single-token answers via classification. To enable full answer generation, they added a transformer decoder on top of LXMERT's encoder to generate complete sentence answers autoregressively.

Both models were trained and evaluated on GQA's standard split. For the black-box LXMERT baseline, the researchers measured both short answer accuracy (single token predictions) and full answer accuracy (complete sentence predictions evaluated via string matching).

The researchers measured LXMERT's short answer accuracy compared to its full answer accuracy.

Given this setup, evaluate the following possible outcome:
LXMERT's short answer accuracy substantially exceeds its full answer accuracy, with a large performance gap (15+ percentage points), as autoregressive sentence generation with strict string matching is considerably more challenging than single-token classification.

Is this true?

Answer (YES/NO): YES